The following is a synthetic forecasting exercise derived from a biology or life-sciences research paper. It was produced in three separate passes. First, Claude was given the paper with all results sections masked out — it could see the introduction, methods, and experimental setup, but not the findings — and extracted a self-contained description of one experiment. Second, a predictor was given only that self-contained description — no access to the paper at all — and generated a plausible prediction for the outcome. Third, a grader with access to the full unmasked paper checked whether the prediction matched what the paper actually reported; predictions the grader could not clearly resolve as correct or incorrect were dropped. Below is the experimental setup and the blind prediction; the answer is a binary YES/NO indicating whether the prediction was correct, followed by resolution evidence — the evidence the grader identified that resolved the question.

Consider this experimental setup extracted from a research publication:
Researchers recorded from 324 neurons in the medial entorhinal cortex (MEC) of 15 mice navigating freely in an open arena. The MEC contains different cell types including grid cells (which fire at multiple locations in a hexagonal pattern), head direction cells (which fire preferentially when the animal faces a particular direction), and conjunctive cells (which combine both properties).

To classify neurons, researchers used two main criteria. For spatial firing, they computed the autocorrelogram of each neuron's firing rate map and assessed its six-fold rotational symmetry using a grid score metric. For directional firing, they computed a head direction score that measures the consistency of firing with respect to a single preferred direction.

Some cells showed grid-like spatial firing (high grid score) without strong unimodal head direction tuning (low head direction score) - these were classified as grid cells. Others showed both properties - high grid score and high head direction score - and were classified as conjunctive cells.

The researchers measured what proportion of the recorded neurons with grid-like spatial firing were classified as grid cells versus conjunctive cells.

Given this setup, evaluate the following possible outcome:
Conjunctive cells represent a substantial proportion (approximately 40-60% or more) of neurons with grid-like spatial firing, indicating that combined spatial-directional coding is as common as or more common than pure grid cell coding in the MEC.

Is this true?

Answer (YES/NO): NO